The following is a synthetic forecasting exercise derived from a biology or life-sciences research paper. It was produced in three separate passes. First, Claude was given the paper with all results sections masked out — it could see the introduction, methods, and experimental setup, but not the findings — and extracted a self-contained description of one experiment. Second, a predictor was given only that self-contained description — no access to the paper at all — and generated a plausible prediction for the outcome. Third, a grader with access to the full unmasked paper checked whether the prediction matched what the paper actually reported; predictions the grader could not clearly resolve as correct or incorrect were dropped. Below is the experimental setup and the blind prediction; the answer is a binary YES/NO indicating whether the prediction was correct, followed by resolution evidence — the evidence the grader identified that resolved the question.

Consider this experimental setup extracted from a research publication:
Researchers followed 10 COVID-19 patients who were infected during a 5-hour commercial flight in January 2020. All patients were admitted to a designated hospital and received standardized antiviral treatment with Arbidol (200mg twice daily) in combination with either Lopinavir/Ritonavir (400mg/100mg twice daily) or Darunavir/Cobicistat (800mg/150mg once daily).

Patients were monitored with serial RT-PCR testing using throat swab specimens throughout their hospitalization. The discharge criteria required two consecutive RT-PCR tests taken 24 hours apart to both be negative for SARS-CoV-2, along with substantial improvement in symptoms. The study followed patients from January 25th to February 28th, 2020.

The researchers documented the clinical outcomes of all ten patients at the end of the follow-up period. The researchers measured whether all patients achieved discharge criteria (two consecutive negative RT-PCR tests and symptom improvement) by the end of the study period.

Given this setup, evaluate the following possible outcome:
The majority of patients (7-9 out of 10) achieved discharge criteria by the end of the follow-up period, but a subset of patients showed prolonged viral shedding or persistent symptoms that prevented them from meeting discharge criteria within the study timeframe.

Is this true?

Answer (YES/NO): YES